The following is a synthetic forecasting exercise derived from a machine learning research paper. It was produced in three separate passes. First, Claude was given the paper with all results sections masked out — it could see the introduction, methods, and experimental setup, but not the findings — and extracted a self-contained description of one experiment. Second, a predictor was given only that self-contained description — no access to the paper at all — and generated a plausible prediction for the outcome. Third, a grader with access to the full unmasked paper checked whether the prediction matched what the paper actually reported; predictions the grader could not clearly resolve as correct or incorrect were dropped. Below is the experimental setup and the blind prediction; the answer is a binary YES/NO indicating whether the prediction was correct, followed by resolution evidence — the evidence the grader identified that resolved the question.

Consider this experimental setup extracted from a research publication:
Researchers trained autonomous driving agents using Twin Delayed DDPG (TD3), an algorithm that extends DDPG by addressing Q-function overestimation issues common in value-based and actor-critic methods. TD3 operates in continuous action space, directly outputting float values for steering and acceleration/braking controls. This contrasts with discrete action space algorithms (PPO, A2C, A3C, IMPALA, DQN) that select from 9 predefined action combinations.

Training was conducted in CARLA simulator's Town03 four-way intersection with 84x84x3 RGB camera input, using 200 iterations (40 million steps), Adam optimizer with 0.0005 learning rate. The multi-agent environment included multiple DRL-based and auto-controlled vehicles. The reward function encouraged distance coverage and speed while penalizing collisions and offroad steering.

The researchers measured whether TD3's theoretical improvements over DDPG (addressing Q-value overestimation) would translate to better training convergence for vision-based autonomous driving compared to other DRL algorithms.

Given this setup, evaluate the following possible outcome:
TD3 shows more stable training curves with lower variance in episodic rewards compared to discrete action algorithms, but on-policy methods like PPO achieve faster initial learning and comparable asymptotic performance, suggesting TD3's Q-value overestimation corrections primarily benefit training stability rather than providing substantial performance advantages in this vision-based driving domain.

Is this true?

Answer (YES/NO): NO